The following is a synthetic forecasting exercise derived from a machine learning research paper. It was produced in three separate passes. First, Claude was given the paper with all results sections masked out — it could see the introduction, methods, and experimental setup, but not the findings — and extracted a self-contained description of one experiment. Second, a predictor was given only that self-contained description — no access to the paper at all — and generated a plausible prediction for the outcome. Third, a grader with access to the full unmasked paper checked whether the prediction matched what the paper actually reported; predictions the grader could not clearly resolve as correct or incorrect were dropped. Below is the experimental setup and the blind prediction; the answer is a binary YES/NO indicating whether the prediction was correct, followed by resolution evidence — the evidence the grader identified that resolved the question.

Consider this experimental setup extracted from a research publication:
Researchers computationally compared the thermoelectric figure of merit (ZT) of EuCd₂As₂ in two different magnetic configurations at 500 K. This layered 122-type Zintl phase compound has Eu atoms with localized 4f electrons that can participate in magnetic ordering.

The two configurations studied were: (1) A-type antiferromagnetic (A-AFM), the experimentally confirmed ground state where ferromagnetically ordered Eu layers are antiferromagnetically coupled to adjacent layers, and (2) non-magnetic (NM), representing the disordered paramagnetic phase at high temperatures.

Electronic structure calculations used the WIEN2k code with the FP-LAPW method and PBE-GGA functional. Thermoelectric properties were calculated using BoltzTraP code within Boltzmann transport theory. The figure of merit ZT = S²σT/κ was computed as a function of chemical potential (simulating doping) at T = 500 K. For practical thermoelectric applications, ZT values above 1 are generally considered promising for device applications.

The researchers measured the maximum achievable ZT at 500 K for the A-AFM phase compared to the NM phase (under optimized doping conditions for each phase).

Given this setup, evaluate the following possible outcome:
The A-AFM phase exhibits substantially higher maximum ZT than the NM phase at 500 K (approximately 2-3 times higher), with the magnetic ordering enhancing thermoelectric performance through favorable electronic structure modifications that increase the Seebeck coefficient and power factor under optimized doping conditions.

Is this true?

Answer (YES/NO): YES